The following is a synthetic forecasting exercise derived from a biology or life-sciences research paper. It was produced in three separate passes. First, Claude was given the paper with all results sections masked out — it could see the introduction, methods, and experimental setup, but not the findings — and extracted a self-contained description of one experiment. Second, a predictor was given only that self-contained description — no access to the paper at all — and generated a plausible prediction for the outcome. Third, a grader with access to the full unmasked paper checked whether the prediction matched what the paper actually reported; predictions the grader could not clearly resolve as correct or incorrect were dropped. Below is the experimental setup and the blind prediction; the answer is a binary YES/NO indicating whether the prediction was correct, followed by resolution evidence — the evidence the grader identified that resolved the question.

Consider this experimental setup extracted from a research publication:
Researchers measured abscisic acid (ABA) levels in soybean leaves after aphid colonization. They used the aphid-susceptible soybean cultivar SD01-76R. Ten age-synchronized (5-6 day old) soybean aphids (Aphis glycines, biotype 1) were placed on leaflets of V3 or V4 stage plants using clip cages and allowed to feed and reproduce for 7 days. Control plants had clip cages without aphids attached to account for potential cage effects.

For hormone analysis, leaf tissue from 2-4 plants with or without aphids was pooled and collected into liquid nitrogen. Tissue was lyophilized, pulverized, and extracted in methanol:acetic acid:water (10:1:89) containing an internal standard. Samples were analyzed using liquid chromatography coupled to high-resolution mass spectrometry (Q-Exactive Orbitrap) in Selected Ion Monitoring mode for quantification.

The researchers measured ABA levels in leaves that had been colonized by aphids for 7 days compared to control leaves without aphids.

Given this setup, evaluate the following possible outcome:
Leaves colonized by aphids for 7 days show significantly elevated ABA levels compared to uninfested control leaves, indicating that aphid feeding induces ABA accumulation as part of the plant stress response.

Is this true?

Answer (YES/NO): YES